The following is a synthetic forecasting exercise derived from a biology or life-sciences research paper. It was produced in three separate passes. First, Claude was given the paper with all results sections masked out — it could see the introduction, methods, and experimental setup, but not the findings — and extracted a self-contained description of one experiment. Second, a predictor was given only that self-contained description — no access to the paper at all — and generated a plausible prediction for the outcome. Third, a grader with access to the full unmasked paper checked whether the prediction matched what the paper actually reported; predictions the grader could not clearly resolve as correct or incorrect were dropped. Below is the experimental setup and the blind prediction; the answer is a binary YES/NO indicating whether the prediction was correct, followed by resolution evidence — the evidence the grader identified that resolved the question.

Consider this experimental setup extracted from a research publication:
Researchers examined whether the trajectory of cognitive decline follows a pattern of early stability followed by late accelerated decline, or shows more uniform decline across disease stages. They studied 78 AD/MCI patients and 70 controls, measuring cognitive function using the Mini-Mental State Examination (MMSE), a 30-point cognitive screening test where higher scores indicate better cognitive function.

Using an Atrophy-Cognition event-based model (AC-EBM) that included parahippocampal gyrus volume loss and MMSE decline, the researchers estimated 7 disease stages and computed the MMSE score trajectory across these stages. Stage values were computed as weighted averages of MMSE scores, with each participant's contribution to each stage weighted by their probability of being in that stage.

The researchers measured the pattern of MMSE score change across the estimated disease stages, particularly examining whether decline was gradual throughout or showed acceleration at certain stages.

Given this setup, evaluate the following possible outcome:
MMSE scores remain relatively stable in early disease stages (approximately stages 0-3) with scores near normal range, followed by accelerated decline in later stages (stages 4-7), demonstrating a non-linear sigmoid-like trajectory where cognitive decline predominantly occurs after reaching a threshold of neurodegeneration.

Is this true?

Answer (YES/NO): NO